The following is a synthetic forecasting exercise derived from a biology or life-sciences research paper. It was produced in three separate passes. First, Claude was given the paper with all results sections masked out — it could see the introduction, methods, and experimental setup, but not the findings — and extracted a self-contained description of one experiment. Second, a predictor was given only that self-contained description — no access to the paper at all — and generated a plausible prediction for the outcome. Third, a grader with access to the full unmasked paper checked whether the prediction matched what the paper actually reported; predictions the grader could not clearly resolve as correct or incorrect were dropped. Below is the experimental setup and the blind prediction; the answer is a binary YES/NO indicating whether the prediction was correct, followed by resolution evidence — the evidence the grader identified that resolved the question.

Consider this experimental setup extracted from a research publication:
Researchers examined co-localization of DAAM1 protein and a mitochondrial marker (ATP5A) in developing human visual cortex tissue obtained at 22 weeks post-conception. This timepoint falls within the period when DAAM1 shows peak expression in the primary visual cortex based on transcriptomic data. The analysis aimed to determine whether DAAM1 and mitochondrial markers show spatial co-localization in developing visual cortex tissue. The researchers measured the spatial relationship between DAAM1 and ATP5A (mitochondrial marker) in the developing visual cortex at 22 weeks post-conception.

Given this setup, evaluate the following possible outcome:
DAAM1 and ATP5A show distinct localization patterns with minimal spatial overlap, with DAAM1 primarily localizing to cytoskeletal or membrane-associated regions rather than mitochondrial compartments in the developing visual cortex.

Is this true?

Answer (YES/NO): NO